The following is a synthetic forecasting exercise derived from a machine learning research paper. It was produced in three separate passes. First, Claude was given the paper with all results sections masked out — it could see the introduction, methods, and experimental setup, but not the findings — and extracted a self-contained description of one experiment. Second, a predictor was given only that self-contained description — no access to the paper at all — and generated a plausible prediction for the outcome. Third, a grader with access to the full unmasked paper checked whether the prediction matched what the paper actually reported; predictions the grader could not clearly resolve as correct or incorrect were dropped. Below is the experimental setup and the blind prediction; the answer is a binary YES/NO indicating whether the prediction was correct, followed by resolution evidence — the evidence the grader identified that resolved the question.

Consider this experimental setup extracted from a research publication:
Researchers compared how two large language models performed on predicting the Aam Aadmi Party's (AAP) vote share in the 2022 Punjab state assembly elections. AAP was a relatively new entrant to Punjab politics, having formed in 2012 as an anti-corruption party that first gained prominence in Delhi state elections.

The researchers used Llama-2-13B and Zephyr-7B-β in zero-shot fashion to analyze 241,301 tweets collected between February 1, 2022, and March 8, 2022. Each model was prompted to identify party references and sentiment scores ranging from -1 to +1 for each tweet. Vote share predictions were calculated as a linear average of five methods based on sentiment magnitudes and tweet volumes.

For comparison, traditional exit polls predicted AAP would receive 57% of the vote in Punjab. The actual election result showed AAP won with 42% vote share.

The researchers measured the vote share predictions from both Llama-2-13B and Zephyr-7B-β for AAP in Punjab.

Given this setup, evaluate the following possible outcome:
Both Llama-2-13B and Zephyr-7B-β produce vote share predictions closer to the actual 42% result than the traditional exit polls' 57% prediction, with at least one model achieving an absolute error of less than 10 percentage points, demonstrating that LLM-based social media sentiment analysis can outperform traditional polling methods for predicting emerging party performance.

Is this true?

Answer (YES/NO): YES